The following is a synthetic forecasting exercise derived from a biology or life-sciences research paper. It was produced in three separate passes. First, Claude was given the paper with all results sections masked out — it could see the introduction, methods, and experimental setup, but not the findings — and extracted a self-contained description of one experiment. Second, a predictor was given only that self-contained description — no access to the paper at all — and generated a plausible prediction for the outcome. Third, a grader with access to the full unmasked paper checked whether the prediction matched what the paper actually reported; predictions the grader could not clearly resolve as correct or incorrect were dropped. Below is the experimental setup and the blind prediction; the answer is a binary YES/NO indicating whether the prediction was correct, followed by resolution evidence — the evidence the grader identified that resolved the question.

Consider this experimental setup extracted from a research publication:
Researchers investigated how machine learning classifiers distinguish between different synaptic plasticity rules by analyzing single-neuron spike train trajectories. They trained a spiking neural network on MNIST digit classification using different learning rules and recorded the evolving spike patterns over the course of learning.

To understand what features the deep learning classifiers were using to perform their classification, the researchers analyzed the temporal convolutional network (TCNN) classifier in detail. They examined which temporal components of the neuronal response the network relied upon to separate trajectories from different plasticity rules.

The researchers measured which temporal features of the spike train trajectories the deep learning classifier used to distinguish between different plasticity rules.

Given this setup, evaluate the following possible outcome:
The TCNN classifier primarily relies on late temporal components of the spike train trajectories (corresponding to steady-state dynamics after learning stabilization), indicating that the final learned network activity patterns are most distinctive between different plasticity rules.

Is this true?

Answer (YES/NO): NO